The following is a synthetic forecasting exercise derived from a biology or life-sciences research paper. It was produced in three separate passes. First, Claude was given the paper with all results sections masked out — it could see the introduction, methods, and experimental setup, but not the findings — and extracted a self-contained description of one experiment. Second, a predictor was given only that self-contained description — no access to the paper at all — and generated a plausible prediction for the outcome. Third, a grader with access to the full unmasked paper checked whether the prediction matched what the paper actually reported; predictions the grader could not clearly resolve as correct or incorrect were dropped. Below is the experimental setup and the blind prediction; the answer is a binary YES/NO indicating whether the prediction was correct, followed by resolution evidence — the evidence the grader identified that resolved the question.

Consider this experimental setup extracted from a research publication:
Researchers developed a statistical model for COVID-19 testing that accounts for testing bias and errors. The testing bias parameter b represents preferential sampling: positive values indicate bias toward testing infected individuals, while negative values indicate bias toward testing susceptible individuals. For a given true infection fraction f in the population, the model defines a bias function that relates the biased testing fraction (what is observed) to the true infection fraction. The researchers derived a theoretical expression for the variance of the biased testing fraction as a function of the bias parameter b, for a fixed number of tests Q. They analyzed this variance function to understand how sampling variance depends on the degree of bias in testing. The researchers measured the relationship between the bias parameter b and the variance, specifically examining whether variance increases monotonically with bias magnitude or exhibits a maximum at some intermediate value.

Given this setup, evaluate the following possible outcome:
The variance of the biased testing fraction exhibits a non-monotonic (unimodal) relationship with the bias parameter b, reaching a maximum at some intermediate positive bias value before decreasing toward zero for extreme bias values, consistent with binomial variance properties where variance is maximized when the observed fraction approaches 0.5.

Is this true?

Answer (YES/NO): YES